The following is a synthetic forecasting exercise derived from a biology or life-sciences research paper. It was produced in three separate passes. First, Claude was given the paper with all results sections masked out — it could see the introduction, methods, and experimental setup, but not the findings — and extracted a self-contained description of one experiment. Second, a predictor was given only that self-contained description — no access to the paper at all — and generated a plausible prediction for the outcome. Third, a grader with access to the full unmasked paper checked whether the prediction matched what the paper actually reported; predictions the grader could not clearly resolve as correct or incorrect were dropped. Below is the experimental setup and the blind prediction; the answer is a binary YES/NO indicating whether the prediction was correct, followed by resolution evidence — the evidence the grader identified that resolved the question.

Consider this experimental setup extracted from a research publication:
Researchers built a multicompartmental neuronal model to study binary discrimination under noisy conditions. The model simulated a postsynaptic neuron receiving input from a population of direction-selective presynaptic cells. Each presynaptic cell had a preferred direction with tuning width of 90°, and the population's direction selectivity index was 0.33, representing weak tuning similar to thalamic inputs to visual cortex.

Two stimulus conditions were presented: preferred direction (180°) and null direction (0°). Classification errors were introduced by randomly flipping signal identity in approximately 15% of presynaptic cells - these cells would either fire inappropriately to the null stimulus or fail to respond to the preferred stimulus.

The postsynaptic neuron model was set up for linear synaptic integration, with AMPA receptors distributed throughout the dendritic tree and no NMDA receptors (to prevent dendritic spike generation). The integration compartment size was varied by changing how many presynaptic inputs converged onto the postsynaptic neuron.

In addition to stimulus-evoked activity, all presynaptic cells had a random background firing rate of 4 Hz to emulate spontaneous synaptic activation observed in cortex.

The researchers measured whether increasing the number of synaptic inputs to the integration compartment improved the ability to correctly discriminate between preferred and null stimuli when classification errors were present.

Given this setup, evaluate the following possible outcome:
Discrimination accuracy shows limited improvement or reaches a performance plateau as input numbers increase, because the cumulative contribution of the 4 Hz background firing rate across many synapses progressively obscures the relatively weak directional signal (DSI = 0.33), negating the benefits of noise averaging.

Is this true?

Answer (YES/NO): NO